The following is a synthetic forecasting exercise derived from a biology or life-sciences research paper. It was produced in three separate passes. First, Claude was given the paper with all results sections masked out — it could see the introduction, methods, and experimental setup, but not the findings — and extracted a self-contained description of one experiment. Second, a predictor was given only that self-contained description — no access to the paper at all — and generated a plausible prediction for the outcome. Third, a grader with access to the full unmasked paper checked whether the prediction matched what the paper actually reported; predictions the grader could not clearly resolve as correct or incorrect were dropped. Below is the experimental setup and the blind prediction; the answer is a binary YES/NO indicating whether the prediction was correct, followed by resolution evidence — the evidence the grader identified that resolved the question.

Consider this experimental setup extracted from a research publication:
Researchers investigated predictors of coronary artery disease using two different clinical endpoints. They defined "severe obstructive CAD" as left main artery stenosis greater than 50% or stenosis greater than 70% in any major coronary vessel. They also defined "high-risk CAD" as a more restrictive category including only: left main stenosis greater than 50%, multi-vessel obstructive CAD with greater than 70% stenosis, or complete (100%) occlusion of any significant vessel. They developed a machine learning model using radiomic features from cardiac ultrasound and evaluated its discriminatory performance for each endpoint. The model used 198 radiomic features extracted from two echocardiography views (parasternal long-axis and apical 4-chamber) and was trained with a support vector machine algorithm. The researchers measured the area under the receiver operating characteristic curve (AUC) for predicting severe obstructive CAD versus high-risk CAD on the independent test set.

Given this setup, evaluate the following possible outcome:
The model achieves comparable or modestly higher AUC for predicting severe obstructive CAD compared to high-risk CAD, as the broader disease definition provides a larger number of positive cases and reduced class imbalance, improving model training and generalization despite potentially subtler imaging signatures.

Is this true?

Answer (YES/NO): YES